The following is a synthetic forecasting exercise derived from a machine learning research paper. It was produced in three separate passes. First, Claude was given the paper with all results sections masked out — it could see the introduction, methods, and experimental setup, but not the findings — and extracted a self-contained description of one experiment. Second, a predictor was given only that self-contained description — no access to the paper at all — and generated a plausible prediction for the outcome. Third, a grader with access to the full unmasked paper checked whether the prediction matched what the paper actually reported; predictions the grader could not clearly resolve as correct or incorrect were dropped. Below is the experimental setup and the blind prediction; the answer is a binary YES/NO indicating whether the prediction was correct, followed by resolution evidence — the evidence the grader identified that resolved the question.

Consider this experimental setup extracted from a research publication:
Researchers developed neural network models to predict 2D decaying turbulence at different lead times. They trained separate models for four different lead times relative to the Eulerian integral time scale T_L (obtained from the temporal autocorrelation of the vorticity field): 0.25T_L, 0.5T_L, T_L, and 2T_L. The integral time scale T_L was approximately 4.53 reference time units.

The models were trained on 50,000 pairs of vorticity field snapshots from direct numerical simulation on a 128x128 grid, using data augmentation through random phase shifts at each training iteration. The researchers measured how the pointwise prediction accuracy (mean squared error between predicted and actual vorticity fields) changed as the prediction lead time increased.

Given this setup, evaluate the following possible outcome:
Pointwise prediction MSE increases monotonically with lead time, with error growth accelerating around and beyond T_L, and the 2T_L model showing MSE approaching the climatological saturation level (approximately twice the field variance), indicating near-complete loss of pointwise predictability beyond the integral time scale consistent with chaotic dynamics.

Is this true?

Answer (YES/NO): NO